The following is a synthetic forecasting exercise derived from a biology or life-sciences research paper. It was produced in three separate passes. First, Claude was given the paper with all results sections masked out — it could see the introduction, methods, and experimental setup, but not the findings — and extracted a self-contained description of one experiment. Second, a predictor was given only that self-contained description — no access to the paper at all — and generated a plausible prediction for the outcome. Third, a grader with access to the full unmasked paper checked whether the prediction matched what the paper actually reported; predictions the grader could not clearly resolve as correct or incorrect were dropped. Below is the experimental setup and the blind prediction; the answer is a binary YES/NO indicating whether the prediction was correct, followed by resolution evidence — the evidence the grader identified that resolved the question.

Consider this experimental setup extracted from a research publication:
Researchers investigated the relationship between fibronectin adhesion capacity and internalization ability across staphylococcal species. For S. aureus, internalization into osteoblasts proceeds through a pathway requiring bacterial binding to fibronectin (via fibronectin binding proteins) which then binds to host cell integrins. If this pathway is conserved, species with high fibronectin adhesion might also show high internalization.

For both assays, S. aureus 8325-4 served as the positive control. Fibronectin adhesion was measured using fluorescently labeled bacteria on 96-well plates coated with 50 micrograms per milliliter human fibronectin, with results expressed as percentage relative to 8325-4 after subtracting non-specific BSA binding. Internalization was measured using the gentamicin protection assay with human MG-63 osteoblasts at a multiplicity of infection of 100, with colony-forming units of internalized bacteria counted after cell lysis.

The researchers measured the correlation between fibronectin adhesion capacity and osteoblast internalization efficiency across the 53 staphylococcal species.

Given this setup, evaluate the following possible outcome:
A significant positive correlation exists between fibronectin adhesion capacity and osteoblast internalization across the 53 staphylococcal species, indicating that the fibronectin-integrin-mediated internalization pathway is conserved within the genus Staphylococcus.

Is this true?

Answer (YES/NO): NO